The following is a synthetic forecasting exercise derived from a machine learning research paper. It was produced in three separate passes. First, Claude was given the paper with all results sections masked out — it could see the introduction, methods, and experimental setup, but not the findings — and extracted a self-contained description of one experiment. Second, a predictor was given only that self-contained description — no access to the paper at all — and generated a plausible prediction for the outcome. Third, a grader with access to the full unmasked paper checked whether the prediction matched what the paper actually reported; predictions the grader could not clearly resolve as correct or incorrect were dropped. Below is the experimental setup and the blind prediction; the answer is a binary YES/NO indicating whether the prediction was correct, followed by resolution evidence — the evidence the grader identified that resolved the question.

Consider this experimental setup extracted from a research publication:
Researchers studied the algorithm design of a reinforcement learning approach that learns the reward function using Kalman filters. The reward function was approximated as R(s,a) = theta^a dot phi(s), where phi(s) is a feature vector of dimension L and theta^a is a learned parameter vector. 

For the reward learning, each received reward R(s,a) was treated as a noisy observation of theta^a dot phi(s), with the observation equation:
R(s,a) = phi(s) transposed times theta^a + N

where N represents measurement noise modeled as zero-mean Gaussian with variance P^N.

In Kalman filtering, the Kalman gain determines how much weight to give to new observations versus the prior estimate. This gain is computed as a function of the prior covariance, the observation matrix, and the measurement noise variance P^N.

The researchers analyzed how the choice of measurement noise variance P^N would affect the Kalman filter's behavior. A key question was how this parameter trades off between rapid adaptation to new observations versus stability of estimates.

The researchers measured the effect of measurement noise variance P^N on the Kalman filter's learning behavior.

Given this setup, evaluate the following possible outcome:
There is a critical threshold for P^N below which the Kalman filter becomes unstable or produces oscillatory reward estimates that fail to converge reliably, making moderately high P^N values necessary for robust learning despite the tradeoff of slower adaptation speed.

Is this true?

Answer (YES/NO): NO